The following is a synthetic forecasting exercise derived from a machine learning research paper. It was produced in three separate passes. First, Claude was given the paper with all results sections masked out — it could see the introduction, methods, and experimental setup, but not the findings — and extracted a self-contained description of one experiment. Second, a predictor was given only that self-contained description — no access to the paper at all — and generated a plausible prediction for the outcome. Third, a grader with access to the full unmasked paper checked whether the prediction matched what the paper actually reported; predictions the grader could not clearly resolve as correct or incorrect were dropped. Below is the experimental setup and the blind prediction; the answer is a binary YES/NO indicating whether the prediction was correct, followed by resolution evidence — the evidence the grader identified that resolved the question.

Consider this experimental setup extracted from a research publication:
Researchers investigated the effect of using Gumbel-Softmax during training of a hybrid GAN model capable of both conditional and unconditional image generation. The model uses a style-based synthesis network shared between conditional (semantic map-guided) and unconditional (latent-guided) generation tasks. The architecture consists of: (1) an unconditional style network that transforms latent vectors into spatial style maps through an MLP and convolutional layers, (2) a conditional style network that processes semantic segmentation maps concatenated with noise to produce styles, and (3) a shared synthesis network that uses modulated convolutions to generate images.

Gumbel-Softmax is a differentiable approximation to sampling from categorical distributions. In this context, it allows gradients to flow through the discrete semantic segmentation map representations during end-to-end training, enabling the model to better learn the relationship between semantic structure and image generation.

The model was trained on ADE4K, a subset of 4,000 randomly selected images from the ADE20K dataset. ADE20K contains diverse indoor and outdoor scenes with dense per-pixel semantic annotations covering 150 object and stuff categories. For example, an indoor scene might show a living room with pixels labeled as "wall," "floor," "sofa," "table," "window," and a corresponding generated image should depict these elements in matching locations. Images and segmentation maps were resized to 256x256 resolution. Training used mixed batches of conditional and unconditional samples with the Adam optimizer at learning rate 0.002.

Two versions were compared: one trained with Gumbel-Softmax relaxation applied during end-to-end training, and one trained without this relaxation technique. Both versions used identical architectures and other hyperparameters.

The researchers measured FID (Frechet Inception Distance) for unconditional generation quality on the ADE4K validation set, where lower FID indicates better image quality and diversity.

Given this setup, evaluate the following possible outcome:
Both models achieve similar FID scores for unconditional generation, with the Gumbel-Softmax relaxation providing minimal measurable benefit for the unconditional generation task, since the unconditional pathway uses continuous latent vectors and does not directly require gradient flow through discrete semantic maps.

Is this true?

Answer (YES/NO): NO